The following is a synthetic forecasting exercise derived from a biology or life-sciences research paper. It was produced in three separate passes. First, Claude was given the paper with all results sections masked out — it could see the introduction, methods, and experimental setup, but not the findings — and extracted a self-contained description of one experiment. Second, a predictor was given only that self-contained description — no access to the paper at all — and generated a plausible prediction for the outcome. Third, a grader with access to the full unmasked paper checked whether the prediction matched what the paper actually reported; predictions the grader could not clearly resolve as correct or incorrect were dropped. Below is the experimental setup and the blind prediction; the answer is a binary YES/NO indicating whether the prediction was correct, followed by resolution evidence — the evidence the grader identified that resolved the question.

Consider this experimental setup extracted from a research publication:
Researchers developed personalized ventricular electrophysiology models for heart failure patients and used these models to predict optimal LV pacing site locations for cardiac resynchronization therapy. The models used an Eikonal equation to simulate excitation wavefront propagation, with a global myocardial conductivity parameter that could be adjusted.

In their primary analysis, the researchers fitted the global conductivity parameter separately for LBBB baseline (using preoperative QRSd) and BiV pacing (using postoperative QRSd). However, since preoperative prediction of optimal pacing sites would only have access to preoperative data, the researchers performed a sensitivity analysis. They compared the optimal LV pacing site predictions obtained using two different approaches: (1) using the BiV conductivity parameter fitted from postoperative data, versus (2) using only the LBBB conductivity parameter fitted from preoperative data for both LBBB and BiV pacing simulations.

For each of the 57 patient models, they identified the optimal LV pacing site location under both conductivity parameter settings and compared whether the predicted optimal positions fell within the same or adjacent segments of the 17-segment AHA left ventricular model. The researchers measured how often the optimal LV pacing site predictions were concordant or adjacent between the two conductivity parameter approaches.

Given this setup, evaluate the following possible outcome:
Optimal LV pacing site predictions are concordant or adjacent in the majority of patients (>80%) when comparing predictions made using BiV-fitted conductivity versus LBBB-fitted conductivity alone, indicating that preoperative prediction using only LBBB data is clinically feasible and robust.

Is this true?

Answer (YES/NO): YES